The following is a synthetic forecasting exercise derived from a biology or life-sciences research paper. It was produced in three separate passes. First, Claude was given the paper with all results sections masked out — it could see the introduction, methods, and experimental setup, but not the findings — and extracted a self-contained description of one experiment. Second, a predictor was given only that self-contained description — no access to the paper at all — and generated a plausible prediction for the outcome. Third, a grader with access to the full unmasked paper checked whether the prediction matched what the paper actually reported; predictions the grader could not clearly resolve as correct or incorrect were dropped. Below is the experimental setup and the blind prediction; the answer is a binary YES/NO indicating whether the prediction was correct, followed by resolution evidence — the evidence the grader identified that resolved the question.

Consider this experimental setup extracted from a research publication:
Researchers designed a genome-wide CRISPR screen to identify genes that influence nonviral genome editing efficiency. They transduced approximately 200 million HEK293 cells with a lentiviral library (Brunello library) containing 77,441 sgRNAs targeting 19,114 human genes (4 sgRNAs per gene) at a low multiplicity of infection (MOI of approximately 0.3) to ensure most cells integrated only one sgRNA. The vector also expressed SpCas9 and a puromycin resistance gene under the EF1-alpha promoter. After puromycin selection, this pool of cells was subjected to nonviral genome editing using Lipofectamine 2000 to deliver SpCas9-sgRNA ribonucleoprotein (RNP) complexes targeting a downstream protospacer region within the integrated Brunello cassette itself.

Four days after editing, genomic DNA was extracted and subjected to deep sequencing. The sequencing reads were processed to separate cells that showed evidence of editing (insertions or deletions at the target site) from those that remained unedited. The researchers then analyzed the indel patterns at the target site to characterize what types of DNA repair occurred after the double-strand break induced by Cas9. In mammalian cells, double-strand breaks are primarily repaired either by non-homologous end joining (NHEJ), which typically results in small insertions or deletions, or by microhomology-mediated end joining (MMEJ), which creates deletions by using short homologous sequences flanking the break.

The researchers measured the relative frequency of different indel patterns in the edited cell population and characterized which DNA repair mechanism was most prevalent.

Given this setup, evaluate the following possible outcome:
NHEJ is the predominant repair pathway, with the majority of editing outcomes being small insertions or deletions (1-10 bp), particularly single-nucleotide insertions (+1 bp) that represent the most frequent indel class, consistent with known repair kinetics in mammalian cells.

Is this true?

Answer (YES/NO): YES